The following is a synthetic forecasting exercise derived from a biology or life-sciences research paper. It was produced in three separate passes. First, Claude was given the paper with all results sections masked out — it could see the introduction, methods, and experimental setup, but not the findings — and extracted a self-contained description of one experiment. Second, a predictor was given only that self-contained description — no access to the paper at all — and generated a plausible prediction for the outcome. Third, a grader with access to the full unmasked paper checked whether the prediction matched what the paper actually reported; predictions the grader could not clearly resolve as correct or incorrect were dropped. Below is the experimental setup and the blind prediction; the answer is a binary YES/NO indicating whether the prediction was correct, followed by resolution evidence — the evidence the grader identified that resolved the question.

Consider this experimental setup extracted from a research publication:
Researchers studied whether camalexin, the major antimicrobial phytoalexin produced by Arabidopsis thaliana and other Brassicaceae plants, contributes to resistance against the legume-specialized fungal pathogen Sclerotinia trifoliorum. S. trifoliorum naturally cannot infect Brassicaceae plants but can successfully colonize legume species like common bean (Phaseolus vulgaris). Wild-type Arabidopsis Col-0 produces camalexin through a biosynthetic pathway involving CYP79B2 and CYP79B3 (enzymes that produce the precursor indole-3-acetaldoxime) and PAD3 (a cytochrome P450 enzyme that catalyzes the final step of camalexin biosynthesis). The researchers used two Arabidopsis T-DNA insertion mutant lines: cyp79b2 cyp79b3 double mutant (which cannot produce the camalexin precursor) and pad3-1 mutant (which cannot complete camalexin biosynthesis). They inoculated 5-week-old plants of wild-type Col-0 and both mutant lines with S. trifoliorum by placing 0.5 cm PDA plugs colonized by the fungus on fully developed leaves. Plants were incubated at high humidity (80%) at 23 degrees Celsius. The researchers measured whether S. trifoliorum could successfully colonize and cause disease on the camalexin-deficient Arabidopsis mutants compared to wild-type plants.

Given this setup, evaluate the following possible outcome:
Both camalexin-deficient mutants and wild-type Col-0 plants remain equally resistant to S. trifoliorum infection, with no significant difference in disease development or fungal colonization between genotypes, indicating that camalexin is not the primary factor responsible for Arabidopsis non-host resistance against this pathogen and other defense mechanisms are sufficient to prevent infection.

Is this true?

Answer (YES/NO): NO